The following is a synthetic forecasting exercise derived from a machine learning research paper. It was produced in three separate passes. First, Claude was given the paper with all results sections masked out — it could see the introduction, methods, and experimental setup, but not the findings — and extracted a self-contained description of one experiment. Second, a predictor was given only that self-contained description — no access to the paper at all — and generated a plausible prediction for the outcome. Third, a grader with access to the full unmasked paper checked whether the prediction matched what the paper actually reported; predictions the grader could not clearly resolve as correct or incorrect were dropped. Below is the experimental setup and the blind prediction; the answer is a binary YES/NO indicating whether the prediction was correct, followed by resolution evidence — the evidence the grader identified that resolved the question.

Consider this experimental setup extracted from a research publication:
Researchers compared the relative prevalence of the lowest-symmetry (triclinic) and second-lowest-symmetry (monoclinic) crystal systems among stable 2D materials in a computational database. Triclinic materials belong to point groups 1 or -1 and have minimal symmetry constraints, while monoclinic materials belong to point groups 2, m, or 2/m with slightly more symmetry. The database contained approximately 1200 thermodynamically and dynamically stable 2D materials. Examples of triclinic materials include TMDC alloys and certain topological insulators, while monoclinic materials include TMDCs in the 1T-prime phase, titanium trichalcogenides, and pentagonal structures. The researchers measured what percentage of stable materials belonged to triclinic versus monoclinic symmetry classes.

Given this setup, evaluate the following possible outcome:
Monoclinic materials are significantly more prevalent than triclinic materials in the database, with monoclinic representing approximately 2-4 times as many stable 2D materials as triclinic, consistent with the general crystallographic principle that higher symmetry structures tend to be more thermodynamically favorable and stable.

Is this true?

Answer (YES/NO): NO